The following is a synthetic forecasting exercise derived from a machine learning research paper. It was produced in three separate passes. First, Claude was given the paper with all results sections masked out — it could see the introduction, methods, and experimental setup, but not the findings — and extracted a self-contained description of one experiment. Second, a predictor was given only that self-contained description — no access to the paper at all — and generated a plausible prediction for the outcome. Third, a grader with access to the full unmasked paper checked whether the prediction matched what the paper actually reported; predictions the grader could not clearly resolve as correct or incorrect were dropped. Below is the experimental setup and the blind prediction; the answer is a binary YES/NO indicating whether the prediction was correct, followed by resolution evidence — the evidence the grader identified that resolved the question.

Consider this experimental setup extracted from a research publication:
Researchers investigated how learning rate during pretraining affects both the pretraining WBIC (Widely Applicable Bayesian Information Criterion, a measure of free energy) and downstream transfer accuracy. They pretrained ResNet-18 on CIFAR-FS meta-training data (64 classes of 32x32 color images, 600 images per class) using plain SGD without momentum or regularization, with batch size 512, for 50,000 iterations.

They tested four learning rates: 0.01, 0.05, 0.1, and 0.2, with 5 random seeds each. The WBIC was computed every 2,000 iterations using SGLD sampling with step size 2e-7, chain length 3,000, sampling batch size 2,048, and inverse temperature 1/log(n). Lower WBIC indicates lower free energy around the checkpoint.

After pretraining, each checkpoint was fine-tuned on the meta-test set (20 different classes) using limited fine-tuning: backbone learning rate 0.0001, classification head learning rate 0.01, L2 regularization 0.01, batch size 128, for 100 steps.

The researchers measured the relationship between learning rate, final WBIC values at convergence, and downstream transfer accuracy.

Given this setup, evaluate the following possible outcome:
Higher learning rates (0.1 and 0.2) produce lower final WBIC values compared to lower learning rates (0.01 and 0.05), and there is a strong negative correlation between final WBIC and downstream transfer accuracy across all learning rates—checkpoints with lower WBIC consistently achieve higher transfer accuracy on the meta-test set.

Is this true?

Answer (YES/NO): YES